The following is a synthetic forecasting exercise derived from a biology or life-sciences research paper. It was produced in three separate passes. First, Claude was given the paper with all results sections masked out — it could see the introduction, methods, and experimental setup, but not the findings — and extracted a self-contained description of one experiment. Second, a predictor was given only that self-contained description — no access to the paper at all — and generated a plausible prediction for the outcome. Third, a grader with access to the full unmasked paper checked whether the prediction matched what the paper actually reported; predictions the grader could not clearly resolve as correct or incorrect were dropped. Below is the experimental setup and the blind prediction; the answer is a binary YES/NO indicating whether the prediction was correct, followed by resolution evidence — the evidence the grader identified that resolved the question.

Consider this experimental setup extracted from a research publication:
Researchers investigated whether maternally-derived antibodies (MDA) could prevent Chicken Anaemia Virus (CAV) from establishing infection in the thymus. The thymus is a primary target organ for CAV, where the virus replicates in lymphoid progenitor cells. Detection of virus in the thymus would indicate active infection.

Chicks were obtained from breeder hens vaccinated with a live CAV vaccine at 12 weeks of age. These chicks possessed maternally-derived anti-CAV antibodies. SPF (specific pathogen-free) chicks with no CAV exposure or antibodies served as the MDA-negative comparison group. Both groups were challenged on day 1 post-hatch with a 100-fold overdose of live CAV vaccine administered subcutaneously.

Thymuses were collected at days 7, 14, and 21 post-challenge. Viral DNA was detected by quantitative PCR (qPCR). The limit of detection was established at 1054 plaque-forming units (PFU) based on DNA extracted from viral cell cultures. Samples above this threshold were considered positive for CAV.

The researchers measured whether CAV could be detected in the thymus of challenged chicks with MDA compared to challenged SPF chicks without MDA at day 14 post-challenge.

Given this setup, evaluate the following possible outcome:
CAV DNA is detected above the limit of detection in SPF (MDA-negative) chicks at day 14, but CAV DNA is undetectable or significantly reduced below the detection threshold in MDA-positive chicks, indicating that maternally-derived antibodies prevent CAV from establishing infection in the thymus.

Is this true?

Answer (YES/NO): NO